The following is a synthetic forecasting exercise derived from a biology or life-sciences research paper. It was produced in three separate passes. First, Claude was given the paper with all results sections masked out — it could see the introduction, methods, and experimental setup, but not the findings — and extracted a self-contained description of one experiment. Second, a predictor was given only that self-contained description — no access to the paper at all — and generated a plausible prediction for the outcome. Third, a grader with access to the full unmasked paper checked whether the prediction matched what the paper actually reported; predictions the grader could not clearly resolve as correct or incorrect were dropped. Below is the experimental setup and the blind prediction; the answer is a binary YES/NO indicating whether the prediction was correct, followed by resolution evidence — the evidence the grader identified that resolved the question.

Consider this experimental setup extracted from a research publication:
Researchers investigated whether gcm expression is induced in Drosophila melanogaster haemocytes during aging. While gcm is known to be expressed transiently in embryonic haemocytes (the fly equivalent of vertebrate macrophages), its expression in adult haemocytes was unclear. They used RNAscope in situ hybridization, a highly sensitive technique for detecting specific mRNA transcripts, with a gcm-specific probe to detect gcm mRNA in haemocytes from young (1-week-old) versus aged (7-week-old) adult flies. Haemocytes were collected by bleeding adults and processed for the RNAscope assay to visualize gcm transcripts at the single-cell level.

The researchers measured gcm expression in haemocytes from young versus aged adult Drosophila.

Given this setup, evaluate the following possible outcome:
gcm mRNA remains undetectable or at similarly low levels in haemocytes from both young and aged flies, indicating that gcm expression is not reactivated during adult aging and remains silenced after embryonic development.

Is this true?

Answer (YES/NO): NO